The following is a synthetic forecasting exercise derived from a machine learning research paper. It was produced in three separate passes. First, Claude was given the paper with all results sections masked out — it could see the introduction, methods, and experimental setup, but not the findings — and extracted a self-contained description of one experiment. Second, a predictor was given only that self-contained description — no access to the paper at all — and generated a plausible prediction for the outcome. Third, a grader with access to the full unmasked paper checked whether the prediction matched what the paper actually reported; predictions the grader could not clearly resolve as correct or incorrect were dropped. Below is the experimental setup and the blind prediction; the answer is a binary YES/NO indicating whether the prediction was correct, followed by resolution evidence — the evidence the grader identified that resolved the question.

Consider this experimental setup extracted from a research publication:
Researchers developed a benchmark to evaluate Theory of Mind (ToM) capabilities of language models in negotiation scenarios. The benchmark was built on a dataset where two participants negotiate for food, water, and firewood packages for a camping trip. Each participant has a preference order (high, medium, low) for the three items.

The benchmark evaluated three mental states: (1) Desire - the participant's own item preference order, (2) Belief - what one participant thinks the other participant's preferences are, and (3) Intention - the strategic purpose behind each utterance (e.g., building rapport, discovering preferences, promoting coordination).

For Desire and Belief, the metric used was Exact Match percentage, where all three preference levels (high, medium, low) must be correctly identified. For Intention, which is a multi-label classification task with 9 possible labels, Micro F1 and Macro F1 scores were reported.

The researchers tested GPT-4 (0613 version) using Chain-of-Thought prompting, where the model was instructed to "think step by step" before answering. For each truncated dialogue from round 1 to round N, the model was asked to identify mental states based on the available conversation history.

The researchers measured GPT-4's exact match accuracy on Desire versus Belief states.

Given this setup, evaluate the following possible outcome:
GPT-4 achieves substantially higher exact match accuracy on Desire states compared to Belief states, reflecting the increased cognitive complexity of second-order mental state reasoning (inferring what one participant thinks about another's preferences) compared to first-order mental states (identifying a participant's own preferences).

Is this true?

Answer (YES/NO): NO